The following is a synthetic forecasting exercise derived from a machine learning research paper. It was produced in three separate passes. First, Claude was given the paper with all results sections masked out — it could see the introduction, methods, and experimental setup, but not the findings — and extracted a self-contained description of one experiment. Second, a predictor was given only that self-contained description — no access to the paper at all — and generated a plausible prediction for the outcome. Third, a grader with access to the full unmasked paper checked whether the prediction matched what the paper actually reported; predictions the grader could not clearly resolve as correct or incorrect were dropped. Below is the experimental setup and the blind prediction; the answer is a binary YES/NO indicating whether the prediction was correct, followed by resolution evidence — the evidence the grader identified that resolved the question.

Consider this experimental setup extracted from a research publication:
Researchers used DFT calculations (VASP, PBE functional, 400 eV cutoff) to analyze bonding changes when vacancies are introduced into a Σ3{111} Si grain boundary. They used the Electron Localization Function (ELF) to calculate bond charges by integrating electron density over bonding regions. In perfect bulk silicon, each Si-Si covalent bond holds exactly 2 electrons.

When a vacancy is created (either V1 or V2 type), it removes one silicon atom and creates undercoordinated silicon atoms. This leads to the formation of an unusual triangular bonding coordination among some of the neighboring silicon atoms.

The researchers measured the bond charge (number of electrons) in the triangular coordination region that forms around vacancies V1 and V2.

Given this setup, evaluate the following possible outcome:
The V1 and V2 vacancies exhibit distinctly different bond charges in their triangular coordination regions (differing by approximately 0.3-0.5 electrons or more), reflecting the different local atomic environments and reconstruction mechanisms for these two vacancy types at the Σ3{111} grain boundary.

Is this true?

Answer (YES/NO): NO